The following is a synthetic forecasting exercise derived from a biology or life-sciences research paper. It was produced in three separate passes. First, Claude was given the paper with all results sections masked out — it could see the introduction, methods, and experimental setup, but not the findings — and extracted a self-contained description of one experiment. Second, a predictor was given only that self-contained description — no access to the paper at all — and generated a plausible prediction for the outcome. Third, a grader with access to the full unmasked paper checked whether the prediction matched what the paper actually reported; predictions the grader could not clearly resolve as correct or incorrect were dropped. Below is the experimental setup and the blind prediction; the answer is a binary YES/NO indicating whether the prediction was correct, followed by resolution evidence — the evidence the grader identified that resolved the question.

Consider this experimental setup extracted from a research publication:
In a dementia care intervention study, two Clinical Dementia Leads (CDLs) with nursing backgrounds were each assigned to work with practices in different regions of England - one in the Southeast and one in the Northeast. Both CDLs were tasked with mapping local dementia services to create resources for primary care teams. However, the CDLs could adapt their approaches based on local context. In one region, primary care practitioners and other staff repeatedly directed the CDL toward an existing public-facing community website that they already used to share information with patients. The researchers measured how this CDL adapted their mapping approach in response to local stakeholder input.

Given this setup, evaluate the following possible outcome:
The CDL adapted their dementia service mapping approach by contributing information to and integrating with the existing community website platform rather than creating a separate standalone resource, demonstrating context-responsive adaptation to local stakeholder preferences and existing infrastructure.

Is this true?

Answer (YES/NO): YES